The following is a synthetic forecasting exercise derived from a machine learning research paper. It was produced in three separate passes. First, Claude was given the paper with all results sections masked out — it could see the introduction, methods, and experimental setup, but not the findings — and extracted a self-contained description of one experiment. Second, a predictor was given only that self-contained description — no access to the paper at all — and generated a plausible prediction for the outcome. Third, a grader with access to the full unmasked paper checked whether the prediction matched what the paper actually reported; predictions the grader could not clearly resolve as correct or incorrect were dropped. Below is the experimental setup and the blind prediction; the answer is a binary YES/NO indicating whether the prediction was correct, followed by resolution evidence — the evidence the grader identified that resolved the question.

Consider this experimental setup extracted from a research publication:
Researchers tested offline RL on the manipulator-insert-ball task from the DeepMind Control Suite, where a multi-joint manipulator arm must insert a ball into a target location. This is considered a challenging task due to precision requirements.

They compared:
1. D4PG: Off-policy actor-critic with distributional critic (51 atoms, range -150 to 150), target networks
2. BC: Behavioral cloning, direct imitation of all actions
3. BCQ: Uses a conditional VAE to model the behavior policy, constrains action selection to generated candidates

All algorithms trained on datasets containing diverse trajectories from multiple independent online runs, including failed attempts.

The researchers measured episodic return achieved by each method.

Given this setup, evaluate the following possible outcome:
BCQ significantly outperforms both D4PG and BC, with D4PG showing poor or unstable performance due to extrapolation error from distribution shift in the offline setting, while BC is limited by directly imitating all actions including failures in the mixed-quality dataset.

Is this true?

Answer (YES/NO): NO